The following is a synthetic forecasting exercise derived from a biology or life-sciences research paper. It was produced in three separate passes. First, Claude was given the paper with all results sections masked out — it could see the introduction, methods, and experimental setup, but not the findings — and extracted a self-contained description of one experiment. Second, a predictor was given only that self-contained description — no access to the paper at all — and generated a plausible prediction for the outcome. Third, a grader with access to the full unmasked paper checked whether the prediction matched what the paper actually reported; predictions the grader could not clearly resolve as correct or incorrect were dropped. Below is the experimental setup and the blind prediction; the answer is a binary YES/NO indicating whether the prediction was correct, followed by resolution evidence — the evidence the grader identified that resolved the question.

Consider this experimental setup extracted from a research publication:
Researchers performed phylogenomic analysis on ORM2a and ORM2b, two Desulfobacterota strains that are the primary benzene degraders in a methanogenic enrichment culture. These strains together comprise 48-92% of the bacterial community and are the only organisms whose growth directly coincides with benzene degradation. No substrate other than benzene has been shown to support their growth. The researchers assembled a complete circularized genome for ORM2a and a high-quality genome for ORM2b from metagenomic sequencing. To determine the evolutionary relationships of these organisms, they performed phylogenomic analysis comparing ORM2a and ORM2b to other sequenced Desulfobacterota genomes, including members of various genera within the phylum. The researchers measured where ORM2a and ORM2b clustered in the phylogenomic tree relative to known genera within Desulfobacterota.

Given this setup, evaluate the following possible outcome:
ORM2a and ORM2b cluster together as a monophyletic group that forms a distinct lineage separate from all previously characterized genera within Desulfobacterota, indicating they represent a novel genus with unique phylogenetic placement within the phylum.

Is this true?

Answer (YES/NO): YES